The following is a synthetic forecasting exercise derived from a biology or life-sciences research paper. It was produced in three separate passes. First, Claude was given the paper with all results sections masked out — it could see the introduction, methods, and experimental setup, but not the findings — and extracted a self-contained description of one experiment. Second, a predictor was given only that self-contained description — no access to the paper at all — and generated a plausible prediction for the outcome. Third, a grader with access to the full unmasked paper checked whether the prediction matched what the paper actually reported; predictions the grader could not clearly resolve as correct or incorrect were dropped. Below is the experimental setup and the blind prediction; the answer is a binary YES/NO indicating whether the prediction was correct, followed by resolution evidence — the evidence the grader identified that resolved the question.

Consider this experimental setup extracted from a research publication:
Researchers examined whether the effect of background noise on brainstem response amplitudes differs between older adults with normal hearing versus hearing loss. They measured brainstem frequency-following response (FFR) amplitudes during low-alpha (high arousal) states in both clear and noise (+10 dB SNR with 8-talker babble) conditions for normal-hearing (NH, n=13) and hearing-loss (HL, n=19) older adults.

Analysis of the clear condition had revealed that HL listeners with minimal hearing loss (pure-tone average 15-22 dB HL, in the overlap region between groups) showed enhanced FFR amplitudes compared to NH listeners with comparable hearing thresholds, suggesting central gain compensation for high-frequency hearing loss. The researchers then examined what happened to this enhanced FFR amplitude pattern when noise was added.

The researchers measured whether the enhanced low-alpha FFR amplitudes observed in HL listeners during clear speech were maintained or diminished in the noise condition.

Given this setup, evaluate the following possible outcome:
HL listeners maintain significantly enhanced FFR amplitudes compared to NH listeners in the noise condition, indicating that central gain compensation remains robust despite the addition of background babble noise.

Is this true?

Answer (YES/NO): NO